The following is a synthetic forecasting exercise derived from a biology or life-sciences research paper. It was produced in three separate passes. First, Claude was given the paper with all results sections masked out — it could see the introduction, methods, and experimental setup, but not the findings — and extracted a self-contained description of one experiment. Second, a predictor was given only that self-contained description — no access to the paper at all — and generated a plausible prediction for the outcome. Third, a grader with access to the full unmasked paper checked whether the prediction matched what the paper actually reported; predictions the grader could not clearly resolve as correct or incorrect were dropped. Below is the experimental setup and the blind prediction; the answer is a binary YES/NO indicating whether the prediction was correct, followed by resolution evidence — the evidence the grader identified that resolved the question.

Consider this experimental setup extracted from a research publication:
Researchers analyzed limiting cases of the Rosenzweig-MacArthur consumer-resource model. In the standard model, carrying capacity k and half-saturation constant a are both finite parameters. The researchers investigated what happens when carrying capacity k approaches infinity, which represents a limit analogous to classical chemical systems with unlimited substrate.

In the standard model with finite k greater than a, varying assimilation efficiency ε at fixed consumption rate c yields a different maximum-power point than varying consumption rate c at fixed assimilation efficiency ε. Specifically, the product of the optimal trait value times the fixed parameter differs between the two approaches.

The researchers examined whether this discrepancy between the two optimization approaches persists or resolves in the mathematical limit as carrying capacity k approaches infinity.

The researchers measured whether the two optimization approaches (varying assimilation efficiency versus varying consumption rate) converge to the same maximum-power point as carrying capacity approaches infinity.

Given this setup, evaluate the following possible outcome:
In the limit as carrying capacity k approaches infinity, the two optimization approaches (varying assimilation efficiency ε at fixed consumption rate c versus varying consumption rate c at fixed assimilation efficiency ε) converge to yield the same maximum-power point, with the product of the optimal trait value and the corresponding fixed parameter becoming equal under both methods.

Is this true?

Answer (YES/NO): YES